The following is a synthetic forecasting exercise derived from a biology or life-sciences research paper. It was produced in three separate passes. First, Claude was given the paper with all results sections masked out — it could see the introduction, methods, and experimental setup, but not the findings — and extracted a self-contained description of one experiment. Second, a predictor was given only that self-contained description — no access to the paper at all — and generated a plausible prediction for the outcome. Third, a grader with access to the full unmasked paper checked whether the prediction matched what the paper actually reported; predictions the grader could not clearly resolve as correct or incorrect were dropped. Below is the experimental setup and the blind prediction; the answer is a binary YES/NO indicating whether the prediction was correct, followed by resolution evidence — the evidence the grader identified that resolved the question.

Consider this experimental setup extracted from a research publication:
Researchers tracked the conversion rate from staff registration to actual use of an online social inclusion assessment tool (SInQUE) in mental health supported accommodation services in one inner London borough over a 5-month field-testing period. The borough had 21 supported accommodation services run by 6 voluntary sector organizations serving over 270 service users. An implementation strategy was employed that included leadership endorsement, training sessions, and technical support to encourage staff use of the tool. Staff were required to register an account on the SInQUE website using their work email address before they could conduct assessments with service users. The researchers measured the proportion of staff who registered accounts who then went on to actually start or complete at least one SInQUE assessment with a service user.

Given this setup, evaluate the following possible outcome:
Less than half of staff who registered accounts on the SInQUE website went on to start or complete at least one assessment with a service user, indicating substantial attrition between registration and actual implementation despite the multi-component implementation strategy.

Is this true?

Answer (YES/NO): NO